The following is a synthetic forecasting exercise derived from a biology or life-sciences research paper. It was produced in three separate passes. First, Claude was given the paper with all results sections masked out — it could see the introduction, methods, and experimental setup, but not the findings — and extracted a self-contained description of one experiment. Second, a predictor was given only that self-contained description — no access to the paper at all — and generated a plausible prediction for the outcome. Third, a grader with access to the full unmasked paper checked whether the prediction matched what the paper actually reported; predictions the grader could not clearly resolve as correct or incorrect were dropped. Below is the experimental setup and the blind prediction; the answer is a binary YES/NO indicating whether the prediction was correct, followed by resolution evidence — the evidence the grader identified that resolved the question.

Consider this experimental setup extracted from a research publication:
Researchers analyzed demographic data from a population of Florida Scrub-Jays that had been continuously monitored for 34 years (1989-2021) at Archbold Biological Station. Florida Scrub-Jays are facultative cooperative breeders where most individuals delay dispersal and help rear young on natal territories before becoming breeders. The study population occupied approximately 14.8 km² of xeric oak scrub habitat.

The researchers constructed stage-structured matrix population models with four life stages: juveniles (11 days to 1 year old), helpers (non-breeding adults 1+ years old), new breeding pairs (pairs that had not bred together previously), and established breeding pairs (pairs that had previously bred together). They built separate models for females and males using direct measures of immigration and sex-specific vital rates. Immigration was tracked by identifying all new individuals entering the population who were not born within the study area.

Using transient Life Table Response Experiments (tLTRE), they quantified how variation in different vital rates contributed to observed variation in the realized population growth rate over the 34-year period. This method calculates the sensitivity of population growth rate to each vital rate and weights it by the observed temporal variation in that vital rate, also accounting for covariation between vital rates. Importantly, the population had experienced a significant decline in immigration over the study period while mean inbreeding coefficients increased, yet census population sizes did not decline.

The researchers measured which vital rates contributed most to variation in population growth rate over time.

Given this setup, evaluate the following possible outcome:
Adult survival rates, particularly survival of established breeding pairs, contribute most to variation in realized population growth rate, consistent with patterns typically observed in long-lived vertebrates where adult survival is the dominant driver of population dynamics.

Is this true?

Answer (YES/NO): NO